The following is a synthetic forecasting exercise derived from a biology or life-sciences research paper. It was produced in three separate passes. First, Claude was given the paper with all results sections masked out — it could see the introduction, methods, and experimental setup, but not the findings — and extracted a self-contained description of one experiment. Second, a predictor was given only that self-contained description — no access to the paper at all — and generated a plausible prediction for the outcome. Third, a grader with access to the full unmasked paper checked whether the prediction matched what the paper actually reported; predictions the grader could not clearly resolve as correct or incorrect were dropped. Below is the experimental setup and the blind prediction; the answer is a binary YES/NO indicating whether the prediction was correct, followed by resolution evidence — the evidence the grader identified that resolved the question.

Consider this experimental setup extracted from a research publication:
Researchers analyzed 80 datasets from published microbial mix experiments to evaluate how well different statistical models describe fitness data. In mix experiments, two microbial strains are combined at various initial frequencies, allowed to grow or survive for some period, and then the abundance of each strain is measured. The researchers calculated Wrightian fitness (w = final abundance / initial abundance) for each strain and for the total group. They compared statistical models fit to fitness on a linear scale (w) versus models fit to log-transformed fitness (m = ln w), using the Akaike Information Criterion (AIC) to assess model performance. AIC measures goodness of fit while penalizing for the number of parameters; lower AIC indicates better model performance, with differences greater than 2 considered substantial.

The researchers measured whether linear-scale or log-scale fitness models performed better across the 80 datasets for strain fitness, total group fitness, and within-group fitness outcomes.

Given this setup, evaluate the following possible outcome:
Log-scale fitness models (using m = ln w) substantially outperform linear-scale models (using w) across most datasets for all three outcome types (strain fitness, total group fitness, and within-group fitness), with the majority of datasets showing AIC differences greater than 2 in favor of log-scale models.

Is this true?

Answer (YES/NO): YES